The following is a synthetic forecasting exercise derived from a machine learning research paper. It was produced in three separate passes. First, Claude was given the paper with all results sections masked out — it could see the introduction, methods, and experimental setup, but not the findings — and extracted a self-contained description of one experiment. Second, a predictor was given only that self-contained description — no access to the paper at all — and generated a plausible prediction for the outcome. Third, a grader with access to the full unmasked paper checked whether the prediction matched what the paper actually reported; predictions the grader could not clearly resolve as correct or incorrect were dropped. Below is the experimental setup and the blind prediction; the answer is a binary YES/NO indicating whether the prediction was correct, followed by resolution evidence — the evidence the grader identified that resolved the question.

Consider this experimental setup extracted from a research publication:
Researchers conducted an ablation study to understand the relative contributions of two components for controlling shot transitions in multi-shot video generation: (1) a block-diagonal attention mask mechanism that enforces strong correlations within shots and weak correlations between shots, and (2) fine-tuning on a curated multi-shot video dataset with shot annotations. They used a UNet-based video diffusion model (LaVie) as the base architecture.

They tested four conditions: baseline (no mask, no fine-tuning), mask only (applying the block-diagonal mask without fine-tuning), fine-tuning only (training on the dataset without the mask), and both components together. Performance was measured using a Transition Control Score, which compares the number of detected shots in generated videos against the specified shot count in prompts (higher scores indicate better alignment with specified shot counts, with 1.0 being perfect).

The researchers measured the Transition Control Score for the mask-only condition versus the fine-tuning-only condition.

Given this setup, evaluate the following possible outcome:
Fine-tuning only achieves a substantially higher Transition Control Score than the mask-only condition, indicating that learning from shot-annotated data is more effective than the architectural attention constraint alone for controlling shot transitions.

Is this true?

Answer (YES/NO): NO